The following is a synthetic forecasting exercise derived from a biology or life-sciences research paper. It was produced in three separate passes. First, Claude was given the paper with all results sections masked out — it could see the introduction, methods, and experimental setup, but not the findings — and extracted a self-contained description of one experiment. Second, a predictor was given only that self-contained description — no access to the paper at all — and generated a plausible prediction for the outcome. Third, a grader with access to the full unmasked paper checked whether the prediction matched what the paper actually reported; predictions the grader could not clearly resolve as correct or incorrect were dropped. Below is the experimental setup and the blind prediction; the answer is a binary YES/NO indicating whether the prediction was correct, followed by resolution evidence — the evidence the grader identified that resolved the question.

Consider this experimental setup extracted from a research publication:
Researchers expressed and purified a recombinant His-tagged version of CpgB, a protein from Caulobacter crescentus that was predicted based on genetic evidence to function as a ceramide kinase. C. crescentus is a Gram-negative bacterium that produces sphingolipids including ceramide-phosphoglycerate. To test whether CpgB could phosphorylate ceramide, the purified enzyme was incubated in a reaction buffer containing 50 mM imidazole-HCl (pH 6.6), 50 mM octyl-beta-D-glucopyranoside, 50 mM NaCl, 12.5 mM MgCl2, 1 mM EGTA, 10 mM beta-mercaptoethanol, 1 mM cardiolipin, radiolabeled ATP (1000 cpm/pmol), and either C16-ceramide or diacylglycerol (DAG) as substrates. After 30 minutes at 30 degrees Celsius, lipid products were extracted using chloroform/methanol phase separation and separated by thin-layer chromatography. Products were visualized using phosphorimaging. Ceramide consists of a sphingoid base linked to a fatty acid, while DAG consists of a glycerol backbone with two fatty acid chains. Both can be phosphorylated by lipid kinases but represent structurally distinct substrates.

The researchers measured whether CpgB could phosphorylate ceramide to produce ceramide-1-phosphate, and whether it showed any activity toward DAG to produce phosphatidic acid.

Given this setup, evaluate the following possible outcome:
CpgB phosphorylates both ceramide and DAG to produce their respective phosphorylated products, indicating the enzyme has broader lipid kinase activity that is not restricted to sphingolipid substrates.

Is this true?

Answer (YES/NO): YES